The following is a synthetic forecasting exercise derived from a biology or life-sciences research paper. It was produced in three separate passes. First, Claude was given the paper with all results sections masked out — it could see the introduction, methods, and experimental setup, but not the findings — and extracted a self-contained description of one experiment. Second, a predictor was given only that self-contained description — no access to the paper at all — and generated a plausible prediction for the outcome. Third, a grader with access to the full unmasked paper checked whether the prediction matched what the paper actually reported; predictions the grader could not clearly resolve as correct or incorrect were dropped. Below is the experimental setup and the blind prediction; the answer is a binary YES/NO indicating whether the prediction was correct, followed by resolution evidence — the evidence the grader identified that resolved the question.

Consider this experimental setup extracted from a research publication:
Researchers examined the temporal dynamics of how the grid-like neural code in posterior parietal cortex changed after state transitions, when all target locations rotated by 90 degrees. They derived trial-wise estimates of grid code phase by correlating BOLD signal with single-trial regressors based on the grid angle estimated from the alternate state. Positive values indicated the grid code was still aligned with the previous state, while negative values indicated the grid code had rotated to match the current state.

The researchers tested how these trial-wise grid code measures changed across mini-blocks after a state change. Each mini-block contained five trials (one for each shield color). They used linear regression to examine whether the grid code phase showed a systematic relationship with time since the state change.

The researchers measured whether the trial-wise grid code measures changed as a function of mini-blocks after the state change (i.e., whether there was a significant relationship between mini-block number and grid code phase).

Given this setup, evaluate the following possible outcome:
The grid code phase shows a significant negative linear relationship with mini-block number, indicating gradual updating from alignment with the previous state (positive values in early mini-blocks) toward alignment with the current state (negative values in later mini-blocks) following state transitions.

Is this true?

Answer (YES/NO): YES